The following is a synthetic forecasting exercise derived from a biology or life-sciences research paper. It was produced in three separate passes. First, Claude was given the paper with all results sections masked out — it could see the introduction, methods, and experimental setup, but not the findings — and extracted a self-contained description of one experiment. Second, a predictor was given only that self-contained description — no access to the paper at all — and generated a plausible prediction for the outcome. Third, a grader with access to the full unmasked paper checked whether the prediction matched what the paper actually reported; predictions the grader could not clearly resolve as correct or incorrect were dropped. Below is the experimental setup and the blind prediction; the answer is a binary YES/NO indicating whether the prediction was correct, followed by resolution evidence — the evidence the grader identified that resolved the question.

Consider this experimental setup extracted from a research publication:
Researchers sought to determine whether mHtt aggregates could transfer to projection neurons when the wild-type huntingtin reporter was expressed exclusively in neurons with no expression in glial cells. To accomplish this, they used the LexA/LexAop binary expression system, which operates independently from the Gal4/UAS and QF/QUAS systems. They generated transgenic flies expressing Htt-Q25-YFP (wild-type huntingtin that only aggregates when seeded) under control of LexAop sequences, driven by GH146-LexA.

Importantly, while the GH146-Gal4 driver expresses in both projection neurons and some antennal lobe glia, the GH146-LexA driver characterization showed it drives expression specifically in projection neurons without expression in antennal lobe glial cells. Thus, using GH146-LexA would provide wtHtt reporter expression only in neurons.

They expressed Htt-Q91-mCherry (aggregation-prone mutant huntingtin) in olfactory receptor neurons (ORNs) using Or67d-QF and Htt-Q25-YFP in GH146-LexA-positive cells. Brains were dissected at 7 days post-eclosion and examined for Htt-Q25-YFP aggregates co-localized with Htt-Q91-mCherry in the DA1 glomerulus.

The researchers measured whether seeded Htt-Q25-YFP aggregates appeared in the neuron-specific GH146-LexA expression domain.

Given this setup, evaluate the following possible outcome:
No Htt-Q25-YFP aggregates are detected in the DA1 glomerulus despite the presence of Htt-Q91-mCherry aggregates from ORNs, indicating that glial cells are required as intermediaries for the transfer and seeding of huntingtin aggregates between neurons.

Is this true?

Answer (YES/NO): YES